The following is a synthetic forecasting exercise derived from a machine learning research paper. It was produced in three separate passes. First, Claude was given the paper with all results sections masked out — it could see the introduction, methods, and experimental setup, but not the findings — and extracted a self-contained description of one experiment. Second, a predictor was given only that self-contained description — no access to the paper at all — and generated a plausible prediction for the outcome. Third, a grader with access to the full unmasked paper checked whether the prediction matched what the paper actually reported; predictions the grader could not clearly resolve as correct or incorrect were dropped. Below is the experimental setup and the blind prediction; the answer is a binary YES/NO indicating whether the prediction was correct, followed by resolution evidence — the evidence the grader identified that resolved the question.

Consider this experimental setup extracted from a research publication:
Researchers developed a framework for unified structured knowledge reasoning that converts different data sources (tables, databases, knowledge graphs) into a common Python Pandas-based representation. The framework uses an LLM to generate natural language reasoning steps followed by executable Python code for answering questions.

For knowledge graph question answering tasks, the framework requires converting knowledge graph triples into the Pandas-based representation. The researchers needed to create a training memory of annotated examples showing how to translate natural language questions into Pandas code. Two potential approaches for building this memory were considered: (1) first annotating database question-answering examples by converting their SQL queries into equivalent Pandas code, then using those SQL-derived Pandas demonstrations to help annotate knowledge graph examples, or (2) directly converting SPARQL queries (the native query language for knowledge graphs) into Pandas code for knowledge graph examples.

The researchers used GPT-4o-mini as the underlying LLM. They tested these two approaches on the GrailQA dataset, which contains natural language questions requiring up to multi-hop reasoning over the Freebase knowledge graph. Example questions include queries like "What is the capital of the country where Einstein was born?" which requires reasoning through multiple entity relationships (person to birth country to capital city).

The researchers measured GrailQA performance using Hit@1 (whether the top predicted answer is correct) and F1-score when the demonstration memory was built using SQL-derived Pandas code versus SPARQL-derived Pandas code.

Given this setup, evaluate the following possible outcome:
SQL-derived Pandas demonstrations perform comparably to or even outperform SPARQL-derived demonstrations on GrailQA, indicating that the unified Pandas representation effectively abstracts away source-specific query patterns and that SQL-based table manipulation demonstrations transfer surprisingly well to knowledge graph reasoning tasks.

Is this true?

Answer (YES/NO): YES